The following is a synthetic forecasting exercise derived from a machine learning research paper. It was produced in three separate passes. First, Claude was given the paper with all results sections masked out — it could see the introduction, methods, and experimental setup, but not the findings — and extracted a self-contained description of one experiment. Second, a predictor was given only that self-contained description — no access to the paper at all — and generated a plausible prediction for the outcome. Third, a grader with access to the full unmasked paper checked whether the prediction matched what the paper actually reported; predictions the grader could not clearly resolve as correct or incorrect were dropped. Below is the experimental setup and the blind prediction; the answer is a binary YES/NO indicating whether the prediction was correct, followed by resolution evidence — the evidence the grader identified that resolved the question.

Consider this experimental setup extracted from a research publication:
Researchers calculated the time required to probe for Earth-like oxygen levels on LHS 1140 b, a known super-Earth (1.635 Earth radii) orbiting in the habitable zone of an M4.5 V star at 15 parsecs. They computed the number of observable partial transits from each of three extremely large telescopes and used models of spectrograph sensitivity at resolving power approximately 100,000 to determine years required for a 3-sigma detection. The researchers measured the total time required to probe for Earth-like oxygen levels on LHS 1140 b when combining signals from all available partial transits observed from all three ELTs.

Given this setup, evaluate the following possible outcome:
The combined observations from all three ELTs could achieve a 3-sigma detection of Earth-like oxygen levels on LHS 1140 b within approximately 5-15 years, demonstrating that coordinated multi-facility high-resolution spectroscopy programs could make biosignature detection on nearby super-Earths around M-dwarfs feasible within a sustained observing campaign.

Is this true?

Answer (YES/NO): NO